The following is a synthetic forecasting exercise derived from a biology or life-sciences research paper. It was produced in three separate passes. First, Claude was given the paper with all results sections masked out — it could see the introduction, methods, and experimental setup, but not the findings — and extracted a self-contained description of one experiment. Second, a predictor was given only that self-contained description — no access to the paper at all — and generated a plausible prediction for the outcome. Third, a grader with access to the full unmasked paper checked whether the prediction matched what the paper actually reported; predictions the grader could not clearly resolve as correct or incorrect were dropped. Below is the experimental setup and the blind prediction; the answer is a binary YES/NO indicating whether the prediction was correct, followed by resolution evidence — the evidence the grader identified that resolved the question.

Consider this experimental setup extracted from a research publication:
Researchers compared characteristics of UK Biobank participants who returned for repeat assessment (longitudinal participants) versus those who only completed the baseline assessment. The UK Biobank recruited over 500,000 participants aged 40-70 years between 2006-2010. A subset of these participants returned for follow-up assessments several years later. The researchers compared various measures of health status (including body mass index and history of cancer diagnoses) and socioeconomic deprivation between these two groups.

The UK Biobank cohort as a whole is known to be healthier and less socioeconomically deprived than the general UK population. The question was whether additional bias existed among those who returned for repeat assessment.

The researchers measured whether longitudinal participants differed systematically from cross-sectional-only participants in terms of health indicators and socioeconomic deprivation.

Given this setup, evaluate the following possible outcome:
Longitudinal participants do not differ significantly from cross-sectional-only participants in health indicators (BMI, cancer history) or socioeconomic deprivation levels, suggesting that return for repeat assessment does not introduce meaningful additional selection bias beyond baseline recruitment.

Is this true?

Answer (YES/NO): NO